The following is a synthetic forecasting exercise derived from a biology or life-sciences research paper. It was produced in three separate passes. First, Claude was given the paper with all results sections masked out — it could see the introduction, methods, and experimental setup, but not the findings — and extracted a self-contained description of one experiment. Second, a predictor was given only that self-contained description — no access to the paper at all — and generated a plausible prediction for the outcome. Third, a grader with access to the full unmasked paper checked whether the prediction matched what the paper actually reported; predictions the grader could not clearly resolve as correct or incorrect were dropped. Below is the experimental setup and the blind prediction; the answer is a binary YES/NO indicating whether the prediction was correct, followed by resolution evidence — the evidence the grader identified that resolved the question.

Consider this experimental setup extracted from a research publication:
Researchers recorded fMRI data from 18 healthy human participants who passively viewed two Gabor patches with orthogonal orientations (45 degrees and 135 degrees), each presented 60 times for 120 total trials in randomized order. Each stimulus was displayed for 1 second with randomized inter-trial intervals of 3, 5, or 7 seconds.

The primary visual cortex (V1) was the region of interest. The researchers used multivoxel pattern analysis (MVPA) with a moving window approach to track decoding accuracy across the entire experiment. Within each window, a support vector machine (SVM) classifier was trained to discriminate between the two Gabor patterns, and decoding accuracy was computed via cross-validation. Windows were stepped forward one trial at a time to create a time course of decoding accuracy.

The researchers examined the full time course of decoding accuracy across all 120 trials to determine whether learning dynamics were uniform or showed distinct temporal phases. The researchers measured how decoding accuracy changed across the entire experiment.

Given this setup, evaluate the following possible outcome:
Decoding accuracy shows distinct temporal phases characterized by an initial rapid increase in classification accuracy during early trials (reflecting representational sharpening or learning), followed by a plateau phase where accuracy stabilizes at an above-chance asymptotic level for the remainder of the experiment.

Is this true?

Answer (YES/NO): NO